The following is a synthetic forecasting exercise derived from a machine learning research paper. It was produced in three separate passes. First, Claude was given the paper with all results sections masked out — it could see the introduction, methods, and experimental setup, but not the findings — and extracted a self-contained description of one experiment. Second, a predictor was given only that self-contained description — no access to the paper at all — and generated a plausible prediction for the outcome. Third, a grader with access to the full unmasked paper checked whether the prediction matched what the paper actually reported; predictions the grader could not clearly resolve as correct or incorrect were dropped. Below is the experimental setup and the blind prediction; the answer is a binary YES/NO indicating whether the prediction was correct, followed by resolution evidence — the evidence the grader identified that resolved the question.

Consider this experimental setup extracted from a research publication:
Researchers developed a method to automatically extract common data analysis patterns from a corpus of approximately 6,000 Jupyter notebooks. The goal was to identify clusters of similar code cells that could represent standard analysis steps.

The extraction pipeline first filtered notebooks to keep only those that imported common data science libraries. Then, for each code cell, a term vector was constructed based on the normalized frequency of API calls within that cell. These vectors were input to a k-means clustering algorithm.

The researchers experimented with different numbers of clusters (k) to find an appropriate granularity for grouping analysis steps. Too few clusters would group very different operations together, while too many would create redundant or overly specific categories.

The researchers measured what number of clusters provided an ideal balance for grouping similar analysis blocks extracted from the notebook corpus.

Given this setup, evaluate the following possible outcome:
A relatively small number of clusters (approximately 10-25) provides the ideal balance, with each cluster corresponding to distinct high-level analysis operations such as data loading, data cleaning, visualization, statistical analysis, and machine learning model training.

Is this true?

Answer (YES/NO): NO